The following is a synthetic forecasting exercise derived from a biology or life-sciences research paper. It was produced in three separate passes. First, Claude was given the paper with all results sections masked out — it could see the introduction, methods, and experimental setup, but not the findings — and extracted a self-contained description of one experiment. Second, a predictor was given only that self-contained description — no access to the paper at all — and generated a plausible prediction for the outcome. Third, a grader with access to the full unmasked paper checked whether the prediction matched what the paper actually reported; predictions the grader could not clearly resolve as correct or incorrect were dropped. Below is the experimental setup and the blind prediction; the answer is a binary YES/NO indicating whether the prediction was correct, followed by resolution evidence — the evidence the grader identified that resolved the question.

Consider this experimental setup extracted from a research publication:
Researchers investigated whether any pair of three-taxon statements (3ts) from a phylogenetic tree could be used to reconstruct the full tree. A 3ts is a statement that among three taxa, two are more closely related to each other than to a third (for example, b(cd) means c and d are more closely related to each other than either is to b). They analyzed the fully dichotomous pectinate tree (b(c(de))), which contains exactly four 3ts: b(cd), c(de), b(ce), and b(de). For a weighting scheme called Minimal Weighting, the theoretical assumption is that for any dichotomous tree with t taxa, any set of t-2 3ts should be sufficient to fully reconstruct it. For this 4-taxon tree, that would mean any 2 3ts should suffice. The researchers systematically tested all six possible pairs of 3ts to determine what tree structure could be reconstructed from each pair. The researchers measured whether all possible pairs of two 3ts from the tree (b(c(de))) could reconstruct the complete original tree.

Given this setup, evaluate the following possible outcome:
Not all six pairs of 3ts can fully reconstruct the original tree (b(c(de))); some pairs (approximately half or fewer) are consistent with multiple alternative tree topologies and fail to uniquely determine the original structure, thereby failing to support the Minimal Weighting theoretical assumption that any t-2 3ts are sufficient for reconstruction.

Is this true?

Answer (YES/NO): YES